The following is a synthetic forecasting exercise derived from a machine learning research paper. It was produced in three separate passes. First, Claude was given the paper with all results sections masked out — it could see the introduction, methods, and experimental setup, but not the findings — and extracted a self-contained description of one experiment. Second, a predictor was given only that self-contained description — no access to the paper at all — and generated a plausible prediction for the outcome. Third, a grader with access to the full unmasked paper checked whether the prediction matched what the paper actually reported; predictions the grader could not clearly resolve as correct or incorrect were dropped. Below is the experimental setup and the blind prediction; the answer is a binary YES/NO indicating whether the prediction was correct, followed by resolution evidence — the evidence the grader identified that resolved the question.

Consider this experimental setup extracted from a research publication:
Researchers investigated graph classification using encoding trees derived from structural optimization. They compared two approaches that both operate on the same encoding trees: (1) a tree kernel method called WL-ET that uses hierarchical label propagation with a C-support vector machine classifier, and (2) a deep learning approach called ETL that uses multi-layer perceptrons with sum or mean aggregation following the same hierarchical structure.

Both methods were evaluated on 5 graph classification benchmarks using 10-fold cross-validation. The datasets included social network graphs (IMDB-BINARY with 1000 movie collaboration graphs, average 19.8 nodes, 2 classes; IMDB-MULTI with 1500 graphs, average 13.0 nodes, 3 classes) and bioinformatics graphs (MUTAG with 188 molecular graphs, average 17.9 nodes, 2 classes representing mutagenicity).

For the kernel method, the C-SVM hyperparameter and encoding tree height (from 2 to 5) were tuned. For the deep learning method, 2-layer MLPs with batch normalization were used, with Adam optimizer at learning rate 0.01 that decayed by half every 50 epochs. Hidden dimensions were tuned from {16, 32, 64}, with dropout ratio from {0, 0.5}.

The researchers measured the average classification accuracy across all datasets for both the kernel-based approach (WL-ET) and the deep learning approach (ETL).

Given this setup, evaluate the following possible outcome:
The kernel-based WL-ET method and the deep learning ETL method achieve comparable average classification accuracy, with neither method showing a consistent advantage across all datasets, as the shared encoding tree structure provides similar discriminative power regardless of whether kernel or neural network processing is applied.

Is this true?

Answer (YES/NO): NO